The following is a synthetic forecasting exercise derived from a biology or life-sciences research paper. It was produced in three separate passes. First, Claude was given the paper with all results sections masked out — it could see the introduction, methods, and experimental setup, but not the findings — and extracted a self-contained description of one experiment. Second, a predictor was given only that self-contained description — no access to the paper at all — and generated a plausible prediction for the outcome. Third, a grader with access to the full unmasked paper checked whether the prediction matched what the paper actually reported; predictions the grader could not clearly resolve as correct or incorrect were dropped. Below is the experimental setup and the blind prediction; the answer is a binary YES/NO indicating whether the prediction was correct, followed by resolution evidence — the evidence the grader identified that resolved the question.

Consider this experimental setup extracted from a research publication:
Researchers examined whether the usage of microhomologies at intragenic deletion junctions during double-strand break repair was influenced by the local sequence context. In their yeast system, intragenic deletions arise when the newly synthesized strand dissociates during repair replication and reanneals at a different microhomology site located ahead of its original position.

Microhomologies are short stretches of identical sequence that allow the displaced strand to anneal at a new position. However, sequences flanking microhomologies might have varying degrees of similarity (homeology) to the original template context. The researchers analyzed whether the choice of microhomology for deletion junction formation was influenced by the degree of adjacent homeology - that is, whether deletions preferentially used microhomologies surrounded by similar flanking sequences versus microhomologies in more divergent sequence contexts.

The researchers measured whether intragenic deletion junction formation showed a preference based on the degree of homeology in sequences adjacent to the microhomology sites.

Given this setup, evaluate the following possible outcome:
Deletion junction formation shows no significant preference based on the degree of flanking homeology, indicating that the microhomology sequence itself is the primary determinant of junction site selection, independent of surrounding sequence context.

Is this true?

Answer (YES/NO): YES